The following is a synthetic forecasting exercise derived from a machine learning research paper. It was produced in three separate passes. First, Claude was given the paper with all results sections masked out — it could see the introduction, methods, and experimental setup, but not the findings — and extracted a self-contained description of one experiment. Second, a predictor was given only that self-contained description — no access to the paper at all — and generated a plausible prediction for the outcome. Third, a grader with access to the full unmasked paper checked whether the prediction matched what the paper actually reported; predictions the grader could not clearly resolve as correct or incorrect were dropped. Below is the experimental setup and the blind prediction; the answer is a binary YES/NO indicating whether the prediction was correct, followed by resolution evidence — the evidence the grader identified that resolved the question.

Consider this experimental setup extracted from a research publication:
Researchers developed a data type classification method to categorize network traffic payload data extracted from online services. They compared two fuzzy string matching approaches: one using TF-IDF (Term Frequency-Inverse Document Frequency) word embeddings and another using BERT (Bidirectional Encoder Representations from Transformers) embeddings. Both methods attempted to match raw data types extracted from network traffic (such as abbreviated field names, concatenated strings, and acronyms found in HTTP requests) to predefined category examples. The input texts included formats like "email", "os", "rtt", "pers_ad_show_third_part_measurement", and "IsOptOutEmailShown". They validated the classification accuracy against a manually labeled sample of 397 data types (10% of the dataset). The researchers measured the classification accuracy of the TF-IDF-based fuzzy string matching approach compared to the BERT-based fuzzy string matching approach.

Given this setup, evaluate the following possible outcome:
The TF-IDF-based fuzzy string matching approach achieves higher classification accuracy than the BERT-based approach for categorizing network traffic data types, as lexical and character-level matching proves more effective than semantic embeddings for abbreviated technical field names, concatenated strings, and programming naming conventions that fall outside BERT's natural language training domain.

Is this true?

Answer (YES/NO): YES